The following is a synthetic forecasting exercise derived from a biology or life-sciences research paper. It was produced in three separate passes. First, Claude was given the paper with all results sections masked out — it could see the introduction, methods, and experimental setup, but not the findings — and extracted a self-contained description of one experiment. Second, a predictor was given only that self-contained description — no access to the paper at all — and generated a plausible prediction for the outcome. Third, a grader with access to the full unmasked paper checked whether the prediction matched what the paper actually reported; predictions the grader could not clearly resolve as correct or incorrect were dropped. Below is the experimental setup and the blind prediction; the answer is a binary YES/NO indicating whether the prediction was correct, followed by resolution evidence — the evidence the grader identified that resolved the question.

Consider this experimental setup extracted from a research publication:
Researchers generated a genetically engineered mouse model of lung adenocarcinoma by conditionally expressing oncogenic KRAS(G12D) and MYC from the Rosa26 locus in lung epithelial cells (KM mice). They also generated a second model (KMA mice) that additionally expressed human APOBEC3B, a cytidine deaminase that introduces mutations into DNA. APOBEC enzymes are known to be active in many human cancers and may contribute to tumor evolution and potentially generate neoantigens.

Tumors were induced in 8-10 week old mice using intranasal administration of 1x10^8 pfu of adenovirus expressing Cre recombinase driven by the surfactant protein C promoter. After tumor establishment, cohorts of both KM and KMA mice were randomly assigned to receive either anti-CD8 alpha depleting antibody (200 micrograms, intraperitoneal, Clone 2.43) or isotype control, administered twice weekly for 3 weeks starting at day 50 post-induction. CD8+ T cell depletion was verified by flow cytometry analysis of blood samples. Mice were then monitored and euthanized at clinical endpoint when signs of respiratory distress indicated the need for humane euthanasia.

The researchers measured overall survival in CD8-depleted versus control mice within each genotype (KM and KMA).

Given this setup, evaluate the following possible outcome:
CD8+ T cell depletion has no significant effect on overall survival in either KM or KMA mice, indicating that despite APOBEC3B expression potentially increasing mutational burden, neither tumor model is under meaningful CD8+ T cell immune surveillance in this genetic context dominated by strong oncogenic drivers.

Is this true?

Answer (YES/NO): NO